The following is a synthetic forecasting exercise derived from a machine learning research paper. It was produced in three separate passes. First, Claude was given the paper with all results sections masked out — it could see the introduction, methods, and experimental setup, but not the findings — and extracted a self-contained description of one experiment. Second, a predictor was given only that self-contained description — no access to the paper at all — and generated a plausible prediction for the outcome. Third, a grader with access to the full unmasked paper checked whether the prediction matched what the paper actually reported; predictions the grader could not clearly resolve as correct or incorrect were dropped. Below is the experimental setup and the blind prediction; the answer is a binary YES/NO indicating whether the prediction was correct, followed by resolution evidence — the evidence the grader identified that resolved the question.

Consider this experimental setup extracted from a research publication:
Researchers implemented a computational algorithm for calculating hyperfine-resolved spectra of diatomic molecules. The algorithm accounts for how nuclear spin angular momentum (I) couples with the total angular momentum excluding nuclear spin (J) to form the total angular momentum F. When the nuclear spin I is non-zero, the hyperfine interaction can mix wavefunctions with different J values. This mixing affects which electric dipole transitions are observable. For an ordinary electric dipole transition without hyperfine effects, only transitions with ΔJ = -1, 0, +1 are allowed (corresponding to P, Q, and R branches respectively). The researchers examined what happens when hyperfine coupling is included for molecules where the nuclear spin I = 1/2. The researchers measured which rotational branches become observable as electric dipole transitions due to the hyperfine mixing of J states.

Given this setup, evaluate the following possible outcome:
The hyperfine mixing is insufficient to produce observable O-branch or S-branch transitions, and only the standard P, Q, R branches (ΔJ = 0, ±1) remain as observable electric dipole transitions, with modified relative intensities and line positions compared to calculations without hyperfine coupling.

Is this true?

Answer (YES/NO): NO